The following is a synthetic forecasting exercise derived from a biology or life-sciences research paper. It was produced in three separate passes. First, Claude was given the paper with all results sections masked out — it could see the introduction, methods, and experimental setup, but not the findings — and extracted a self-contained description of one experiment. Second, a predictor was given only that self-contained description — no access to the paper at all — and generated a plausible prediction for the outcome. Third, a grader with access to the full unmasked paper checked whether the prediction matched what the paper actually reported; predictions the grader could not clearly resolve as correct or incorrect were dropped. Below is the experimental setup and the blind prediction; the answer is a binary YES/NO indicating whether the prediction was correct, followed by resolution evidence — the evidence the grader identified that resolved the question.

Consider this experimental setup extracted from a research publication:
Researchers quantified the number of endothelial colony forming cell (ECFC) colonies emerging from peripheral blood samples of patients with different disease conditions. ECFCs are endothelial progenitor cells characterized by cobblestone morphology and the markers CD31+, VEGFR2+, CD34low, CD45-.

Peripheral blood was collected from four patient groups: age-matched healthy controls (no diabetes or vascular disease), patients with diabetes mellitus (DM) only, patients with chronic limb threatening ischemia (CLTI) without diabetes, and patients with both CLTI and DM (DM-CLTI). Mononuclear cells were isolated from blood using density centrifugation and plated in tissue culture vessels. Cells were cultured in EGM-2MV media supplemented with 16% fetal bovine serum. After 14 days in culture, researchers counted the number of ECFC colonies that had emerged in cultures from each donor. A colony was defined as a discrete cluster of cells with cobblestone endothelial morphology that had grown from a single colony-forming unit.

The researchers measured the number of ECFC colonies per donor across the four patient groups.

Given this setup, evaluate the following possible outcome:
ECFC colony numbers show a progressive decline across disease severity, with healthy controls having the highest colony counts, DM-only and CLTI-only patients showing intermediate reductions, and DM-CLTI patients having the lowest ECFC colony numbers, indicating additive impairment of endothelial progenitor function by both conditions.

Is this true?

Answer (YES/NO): NO